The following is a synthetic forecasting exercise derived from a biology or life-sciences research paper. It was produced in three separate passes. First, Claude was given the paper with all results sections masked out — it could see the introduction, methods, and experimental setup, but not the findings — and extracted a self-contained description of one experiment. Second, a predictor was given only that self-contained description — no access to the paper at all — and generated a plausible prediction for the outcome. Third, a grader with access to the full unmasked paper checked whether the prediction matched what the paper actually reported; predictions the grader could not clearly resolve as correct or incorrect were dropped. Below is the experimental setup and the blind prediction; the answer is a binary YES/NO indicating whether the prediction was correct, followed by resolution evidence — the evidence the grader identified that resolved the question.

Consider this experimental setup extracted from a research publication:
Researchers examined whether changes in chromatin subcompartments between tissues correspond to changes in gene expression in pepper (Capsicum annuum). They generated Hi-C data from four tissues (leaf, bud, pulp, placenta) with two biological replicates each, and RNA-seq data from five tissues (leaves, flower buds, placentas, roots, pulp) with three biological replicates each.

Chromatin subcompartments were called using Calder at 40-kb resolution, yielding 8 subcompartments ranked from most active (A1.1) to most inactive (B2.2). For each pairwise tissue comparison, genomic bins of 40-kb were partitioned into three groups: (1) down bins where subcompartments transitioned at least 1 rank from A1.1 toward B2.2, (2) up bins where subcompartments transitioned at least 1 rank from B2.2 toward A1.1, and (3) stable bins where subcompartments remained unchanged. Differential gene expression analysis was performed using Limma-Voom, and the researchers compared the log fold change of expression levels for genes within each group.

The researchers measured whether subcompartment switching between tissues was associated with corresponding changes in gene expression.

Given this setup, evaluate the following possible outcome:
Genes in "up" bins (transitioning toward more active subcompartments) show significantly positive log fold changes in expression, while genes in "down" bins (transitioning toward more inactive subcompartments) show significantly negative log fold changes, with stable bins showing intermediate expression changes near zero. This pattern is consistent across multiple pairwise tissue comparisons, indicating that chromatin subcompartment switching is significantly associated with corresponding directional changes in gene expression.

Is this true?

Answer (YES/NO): NO